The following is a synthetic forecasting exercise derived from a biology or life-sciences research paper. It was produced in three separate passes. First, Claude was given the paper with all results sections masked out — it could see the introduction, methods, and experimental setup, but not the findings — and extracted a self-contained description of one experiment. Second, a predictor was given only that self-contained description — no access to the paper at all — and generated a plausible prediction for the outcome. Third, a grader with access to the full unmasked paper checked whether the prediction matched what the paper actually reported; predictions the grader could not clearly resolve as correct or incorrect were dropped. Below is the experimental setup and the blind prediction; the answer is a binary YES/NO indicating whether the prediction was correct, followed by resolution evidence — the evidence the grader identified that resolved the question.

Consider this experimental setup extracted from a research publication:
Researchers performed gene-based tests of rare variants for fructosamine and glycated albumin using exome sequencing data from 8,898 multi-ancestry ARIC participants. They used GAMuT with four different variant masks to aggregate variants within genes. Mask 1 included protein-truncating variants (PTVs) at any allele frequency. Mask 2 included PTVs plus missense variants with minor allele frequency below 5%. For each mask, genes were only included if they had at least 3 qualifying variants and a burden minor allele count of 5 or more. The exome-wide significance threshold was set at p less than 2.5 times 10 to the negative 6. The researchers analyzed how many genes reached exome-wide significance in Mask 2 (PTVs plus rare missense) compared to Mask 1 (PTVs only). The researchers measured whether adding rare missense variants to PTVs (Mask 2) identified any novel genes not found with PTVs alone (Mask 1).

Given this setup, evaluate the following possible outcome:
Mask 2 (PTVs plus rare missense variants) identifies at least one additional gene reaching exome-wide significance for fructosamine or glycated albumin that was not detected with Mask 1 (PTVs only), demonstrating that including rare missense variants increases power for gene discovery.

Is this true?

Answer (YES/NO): YES